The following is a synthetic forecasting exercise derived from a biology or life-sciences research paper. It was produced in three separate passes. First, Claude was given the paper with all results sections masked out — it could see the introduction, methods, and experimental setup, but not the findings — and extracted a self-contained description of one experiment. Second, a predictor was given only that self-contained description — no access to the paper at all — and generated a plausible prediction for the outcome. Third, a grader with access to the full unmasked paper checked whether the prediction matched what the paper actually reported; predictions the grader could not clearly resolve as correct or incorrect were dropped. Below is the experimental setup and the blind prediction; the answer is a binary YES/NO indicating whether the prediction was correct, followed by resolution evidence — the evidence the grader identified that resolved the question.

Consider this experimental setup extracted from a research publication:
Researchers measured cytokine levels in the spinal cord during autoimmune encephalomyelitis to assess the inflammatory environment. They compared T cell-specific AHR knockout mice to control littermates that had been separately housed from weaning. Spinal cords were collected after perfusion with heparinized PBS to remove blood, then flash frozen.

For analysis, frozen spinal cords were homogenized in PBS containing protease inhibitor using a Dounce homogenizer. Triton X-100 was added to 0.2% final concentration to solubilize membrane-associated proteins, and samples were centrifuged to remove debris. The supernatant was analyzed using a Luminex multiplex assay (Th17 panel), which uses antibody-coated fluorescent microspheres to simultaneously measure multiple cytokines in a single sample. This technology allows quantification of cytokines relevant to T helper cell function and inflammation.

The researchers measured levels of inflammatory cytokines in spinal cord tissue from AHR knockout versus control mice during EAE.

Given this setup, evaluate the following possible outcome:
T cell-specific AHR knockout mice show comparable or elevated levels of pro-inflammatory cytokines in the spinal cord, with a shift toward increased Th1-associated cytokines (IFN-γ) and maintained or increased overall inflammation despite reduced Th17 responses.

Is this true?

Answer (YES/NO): NO